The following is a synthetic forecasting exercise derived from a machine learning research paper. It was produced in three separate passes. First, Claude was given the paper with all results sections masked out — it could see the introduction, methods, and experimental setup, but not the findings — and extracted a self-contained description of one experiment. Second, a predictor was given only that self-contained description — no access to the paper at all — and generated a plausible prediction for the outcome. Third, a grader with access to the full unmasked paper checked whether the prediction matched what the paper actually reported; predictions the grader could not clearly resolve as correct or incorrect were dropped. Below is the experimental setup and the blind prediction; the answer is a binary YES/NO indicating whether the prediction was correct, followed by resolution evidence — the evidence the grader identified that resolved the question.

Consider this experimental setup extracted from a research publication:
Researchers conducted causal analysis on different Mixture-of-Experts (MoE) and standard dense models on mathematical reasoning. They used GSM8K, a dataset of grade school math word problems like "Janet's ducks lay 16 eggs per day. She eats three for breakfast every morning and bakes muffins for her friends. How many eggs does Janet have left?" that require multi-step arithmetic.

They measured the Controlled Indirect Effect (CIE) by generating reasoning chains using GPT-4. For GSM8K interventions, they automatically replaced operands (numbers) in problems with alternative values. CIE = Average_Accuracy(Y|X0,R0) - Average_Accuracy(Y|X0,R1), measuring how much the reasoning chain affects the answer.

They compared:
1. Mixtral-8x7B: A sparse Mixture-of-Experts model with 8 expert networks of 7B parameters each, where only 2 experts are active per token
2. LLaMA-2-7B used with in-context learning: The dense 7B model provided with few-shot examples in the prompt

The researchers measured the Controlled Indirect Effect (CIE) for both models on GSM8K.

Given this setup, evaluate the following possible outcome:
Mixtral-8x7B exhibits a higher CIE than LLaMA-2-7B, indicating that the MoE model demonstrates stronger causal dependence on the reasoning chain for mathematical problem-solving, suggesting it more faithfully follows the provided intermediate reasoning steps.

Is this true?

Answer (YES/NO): YES